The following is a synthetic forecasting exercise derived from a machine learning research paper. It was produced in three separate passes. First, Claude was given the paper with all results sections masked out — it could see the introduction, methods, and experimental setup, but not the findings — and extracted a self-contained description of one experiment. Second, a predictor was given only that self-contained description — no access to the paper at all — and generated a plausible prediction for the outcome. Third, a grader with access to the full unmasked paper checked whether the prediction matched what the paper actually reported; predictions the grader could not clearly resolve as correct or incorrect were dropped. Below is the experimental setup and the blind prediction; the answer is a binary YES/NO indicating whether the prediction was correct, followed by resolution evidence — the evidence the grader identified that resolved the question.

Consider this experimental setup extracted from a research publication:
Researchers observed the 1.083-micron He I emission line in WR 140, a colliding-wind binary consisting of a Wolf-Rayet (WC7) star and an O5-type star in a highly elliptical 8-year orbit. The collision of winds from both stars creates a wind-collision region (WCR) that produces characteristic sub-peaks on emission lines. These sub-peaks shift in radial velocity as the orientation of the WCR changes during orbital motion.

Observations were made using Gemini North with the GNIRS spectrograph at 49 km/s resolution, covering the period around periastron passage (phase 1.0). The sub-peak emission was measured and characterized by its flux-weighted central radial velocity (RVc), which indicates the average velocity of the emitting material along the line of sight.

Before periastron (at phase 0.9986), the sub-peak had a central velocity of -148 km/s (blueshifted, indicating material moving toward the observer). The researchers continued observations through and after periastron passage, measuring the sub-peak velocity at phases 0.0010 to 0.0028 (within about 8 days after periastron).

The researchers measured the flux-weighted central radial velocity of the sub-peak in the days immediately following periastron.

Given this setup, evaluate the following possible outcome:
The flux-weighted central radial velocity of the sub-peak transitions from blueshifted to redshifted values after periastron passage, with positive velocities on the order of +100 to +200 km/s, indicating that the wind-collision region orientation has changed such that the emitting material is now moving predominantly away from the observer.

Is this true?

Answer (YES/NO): NO